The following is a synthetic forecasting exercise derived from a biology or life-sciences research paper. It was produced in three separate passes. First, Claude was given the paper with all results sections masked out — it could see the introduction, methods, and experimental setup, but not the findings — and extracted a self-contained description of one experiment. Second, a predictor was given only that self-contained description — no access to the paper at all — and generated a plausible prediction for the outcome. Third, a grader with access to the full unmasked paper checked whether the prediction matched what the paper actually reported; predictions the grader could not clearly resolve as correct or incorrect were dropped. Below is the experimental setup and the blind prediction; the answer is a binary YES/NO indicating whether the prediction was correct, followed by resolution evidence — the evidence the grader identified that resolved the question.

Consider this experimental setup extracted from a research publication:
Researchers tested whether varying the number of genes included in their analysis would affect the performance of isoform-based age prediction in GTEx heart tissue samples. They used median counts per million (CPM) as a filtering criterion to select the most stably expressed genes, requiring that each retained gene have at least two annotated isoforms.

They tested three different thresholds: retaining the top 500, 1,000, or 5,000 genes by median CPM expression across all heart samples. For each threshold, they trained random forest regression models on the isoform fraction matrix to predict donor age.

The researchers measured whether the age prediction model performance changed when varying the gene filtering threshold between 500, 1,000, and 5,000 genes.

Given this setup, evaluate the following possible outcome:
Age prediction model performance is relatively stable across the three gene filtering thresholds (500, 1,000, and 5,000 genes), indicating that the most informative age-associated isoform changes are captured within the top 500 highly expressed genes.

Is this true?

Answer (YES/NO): NO